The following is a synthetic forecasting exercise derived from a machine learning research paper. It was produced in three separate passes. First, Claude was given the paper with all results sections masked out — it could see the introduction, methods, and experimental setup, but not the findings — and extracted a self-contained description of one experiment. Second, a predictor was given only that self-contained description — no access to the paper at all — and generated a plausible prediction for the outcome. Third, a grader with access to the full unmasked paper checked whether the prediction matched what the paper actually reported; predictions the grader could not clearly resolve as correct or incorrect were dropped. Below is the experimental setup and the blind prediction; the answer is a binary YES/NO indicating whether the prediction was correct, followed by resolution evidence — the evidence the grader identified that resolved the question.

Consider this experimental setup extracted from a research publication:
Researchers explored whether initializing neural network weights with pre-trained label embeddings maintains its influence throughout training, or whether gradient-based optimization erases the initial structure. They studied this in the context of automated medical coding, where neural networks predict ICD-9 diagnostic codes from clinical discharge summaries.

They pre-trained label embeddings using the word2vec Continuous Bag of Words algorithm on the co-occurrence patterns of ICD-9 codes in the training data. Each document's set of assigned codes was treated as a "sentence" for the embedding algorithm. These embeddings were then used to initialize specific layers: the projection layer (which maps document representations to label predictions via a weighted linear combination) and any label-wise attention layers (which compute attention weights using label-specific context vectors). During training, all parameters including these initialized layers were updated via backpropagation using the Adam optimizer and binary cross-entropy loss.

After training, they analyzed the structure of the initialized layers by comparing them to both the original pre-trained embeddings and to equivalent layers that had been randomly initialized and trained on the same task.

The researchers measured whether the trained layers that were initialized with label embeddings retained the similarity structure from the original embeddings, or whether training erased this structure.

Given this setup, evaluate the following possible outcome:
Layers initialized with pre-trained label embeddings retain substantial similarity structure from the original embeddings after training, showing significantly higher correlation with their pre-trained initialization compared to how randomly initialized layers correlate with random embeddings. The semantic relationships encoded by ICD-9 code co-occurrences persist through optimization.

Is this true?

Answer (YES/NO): YES